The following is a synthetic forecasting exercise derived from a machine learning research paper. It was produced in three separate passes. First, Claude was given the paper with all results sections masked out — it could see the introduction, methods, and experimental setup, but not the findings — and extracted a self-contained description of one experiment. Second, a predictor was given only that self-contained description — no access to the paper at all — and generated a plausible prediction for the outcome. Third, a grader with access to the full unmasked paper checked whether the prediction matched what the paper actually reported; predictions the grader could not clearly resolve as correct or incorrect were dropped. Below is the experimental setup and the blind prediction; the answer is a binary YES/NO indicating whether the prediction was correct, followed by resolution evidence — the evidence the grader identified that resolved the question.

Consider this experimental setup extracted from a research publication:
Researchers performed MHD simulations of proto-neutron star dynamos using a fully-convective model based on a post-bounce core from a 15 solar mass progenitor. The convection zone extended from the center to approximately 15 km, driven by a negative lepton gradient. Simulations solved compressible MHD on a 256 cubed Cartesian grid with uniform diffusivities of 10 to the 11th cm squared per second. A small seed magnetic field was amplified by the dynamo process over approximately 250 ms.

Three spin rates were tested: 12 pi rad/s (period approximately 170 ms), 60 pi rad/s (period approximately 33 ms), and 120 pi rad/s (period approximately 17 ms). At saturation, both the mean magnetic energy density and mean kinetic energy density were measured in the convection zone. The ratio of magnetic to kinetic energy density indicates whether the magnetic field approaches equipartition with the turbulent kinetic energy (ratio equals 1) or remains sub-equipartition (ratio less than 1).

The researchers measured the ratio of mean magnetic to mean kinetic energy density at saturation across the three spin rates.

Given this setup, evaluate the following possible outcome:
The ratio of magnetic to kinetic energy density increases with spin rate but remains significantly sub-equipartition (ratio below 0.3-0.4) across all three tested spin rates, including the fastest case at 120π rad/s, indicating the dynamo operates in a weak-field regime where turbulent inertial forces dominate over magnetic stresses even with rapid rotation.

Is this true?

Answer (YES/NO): NO